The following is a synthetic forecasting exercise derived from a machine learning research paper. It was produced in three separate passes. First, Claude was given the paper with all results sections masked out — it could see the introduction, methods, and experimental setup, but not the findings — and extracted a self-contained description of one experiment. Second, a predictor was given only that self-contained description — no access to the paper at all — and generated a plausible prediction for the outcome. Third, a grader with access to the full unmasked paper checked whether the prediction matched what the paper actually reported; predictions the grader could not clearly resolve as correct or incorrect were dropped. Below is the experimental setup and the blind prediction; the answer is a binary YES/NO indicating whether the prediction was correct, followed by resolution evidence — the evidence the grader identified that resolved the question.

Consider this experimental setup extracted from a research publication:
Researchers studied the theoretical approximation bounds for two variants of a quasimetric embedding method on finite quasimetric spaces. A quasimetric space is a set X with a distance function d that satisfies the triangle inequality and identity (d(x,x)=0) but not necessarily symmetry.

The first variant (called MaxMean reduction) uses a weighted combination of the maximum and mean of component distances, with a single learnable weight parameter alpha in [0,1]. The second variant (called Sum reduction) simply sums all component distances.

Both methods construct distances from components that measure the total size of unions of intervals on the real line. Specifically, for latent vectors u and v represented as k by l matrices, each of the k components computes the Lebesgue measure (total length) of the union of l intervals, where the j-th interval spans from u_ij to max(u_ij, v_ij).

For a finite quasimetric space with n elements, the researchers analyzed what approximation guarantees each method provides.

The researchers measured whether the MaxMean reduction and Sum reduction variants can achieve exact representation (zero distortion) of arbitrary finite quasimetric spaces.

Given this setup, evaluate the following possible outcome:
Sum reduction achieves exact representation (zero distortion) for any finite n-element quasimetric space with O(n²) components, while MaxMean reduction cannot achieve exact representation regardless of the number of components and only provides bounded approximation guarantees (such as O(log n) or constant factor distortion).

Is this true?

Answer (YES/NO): NO